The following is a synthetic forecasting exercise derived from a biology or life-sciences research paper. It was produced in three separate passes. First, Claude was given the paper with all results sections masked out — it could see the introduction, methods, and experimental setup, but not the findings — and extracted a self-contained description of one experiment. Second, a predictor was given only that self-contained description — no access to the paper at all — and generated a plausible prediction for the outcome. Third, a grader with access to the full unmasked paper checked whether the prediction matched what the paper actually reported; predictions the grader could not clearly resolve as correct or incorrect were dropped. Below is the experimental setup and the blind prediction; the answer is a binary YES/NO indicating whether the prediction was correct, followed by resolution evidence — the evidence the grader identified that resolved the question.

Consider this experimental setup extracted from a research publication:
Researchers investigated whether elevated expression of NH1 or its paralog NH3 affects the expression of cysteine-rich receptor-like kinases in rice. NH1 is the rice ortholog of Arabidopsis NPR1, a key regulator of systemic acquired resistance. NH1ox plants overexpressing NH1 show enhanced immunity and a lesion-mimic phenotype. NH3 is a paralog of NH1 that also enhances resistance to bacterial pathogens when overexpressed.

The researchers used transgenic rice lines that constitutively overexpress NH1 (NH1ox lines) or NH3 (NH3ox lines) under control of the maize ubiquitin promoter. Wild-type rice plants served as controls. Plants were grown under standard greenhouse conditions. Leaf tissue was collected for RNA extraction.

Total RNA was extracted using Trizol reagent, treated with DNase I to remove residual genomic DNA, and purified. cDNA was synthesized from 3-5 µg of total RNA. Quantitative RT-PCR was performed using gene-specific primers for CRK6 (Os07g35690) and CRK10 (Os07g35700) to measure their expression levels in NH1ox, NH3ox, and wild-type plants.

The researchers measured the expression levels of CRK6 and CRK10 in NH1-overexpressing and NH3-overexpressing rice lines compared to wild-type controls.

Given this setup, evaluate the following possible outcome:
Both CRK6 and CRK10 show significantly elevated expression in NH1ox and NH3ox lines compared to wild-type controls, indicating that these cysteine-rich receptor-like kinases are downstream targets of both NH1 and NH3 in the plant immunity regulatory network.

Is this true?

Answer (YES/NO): NO